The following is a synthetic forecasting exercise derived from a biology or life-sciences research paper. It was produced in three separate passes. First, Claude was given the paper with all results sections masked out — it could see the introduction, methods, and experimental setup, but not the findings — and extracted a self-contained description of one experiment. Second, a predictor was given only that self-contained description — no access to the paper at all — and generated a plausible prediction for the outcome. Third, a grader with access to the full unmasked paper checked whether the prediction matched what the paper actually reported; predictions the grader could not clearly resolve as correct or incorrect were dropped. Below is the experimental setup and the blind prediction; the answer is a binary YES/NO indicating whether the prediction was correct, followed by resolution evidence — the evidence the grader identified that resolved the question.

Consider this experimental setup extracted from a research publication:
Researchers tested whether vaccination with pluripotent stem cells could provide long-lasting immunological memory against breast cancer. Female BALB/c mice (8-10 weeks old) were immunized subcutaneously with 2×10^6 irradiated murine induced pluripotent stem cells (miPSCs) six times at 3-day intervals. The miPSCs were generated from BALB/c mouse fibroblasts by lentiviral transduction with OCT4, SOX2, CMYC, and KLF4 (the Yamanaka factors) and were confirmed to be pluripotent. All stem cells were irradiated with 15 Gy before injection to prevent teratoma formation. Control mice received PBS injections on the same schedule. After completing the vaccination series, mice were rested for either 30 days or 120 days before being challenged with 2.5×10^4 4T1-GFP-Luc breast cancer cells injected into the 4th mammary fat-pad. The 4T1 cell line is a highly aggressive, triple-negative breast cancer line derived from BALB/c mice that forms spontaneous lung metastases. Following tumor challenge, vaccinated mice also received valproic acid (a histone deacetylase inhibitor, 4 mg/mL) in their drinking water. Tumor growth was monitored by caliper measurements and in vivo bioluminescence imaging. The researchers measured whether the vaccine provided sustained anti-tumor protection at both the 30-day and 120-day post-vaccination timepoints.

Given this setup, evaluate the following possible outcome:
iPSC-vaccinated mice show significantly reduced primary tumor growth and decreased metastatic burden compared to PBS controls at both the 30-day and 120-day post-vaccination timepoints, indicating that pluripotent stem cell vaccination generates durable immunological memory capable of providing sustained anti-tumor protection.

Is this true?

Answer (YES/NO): YES